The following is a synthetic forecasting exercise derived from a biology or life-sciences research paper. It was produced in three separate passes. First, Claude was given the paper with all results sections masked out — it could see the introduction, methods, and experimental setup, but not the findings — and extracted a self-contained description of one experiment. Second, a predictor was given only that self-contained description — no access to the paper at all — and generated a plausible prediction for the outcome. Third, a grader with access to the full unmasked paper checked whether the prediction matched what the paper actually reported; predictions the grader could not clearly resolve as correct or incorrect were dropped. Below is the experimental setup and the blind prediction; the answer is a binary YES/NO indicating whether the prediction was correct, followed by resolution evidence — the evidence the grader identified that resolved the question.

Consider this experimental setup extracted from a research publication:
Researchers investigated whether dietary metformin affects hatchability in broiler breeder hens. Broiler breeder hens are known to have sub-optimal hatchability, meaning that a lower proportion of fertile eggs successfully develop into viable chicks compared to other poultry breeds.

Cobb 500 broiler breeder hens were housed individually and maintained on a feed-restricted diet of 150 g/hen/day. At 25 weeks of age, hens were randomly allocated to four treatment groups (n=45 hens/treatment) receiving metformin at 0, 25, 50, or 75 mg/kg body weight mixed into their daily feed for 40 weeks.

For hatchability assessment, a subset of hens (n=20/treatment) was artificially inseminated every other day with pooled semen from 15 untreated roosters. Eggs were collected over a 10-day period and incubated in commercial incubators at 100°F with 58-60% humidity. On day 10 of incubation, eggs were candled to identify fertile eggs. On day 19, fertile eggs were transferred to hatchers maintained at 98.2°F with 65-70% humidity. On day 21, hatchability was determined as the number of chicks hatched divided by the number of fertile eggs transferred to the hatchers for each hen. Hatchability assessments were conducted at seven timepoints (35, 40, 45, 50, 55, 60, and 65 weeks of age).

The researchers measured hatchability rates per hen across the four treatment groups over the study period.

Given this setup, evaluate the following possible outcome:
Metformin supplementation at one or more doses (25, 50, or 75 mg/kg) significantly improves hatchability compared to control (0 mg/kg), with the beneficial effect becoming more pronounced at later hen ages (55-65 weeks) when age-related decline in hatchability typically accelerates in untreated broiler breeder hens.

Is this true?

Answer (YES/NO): YES